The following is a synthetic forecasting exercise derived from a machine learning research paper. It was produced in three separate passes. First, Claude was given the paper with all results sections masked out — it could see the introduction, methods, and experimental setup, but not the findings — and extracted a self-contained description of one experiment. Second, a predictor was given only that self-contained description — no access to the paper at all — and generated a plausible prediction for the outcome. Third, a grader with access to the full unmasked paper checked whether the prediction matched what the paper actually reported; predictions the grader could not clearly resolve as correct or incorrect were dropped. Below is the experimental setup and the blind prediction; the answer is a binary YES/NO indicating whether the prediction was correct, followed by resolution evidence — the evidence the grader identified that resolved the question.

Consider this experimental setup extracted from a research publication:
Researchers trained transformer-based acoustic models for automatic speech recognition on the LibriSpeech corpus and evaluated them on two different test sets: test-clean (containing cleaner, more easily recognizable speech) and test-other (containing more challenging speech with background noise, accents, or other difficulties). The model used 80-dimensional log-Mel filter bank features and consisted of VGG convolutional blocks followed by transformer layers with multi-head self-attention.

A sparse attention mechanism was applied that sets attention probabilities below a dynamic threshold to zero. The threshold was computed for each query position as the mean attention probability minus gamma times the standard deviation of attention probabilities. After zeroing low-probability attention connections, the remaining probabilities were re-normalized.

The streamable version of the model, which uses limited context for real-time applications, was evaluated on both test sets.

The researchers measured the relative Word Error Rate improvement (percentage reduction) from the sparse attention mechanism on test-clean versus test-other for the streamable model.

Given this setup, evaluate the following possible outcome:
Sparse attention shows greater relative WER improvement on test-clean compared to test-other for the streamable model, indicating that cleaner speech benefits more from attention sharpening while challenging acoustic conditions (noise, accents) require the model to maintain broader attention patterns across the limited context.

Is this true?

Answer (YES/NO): YES